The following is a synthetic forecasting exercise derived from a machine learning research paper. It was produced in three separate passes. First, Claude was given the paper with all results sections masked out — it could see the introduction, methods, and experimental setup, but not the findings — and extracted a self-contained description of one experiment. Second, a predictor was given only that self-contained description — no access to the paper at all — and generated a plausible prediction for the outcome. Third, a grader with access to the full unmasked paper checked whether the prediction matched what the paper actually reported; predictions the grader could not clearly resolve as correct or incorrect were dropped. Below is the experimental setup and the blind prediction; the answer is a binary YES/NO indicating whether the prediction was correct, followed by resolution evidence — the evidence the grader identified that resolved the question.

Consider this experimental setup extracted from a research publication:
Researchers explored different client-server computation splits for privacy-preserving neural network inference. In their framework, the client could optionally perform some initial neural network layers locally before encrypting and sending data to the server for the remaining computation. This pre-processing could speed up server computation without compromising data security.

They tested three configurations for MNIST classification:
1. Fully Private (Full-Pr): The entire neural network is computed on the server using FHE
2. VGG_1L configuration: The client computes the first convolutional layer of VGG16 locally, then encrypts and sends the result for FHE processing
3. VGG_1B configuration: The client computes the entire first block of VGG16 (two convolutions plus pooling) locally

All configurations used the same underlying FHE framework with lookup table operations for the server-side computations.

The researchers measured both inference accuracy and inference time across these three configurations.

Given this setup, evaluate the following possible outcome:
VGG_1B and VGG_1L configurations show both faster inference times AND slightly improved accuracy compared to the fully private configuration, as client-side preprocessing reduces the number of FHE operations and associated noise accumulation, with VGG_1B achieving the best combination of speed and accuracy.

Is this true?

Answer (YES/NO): NO